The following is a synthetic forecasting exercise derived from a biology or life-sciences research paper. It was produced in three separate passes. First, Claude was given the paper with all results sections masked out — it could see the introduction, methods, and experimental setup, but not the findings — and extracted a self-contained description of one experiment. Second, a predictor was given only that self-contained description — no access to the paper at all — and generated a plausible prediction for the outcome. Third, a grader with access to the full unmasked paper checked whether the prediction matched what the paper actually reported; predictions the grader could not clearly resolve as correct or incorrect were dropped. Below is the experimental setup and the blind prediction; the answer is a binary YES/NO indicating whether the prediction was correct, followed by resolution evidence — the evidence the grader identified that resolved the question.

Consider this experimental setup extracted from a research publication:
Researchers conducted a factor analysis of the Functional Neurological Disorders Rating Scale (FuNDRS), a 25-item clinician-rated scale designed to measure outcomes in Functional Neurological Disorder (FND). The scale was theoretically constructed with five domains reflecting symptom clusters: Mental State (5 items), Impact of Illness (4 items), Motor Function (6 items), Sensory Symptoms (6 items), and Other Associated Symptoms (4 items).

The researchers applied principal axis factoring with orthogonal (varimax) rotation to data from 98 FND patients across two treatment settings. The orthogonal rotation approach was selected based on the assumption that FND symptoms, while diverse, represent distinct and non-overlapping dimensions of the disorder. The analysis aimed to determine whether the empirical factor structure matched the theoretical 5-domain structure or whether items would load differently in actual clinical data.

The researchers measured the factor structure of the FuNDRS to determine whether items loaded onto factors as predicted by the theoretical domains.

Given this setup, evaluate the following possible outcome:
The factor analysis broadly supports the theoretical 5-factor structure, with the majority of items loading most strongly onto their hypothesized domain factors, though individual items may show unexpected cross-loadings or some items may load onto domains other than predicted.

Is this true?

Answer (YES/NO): NO